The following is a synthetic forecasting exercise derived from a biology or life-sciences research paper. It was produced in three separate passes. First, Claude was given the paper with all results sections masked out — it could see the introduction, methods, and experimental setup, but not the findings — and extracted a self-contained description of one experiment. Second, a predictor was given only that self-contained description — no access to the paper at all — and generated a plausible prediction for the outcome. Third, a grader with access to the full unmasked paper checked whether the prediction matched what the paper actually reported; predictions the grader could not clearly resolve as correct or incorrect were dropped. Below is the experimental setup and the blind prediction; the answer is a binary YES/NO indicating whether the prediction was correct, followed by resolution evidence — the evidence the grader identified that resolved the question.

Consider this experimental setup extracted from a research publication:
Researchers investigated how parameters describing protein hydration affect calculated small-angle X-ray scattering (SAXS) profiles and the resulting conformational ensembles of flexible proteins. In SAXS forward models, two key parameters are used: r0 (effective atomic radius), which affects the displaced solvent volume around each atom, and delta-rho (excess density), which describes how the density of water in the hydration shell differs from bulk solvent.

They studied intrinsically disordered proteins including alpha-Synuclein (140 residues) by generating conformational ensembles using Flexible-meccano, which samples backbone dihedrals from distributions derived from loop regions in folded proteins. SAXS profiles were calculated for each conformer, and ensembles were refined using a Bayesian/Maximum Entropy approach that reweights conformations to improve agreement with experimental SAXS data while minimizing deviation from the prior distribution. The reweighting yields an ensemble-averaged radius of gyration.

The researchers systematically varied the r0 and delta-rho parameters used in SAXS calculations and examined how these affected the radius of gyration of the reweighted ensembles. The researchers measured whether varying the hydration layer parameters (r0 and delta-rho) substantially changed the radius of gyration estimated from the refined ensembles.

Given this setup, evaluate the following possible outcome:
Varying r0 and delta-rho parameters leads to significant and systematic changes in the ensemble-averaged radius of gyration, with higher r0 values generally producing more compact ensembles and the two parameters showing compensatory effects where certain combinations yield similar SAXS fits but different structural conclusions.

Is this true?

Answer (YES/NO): NO